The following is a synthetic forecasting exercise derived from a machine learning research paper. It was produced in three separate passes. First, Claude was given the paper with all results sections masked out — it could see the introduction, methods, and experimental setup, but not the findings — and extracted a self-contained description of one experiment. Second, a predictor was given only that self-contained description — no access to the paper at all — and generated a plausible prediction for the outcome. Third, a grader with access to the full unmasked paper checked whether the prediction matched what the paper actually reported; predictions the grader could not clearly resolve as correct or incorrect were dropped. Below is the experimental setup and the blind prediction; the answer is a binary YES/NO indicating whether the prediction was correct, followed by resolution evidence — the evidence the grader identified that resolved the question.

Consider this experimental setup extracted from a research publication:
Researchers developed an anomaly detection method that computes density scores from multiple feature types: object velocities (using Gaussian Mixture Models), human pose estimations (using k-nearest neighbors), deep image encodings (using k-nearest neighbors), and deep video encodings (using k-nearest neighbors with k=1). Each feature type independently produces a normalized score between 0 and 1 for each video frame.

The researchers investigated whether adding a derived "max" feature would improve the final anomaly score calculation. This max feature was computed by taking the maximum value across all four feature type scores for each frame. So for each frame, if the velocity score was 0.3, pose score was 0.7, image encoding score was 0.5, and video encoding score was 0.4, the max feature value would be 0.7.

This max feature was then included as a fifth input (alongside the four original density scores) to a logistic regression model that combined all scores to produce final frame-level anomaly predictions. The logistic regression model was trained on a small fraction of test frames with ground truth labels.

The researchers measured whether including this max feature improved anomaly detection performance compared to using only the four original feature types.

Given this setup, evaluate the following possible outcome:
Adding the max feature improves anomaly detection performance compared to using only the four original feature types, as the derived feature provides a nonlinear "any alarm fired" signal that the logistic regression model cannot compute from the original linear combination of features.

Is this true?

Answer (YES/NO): YES